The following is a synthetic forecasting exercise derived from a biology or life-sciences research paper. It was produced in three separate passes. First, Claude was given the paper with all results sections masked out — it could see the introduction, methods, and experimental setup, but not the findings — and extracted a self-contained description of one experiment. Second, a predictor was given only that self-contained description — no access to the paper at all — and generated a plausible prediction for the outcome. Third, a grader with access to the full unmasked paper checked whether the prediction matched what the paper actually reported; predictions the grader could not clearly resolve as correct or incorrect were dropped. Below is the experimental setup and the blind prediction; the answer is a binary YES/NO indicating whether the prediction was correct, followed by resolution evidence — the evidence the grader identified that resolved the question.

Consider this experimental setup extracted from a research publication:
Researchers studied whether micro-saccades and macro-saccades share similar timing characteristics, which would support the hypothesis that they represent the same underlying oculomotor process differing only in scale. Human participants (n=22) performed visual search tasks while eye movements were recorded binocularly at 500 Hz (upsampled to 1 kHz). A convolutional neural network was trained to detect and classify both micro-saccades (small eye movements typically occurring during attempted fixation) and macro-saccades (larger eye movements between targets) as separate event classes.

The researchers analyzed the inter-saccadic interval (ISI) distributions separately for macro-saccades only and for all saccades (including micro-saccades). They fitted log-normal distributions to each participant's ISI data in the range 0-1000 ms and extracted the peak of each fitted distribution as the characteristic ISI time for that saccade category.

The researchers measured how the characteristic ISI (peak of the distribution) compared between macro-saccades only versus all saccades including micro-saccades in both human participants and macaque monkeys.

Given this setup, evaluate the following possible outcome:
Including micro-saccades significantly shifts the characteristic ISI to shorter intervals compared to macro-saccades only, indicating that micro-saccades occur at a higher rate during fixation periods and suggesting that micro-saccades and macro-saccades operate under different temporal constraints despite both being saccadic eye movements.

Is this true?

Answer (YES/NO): NO